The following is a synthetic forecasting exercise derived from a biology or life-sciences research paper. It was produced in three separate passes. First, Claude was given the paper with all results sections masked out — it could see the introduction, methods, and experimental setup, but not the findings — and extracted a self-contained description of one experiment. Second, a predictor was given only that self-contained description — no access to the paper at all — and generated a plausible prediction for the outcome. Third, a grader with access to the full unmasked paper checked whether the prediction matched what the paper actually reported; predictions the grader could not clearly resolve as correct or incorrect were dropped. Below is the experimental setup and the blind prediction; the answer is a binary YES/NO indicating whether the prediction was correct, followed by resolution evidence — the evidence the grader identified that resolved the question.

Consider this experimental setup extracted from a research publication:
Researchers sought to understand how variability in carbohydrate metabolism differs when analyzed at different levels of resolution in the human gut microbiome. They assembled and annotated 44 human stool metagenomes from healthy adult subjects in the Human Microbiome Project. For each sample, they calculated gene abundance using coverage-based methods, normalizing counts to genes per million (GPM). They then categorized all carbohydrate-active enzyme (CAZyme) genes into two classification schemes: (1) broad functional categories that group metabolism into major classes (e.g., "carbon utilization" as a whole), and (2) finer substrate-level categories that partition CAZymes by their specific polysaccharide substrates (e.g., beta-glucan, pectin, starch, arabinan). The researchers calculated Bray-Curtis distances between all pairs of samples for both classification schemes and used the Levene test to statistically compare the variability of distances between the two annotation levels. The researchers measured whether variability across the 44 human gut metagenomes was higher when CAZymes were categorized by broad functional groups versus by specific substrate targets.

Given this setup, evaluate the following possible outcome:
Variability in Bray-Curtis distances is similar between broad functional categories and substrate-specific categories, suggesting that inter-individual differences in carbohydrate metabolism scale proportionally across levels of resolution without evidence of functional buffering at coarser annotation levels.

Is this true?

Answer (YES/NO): NO